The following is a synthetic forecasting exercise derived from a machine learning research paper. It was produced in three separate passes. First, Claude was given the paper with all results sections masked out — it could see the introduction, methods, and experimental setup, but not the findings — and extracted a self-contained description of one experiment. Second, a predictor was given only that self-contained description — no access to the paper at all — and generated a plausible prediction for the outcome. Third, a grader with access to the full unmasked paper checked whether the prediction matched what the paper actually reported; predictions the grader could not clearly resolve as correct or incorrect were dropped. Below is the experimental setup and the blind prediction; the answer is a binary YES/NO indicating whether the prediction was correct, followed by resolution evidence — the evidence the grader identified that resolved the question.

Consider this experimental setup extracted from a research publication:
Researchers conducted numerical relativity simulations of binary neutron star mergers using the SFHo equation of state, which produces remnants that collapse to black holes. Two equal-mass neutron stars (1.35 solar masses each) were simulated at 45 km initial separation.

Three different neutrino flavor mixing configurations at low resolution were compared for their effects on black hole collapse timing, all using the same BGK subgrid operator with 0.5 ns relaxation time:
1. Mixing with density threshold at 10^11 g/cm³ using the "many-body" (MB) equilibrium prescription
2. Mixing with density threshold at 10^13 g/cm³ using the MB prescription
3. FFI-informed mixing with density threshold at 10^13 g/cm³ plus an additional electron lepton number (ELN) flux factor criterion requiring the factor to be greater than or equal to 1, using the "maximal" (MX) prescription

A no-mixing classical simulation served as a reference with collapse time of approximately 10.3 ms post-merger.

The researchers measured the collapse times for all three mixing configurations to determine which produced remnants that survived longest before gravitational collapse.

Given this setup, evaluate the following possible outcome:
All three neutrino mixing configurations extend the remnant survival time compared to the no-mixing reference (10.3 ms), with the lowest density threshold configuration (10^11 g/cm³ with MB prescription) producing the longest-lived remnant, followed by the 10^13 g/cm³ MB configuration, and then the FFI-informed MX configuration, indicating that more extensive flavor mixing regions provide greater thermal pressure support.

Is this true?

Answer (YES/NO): NO